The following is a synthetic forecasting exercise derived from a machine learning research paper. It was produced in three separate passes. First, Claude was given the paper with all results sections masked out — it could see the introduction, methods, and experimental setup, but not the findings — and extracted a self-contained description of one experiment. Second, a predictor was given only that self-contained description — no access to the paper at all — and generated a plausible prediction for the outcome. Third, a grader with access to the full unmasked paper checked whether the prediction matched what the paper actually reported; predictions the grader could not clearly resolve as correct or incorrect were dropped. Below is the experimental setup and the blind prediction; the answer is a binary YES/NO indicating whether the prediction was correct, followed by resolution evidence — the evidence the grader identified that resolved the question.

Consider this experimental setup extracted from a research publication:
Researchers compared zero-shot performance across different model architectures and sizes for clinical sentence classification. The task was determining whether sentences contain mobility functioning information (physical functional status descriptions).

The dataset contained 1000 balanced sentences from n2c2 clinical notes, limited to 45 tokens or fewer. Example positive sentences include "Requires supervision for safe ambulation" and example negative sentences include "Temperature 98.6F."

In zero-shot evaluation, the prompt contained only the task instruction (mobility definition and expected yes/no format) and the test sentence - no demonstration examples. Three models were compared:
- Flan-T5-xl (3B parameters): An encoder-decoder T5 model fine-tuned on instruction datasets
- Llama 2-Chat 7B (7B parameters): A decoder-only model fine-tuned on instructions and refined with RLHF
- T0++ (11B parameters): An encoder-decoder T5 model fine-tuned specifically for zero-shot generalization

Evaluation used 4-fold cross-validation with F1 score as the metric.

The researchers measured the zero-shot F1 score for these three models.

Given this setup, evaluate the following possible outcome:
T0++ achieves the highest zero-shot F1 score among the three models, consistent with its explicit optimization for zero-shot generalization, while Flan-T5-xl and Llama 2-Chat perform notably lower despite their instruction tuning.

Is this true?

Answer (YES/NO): NO